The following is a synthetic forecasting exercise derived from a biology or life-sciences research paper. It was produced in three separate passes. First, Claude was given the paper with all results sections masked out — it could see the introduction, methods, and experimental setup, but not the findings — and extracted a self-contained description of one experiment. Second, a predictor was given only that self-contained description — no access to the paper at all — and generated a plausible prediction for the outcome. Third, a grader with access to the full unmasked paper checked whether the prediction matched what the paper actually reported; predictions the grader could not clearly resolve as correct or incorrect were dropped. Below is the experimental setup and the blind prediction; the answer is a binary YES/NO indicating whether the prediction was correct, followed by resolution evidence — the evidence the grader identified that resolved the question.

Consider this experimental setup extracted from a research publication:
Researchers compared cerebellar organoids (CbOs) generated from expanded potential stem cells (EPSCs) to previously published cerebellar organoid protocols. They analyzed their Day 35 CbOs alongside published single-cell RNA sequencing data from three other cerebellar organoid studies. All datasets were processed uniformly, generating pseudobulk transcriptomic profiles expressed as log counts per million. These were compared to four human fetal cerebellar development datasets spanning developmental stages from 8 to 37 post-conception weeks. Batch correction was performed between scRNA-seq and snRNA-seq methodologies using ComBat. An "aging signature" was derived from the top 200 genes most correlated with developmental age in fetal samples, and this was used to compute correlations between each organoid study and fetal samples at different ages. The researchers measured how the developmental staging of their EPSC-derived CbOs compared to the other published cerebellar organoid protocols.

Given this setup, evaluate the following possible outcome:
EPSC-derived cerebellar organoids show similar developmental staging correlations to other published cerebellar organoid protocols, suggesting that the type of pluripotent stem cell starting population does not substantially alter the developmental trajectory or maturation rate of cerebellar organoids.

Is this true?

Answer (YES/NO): NO